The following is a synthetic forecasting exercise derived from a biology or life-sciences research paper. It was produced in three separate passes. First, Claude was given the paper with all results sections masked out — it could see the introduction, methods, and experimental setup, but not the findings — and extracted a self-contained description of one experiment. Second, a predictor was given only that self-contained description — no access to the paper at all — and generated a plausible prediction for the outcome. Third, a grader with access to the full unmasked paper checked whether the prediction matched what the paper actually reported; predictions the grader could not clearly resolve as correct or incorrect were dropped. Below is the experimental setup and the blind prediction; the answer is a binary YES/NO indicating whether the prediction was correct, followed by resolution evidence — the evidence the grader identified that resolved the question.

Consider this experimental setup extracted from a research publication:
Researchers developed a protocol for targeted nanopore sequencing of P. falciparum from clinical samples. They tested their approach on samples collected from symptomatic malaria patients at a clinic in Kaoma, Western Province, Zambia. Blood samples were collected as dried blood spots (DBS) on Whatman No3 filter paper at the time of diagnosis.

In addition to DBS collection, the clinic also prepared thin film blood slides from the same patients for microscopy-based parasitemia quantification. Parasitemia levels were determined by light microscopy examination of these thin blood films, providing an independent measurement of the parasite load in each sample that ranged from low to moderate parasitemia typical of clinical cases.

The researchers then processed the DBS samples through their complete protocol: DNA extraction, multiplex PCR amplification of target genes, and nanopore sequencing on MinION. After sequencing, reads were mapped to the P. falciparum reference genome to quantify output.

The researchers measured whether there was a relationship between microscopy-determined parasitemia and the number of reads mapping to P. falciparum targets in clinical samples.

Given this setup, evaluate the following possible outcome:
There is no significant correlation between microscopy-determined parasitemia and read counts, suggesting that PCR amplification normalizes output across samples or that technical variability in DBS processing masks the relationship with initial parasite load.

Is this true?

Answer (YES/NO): NO